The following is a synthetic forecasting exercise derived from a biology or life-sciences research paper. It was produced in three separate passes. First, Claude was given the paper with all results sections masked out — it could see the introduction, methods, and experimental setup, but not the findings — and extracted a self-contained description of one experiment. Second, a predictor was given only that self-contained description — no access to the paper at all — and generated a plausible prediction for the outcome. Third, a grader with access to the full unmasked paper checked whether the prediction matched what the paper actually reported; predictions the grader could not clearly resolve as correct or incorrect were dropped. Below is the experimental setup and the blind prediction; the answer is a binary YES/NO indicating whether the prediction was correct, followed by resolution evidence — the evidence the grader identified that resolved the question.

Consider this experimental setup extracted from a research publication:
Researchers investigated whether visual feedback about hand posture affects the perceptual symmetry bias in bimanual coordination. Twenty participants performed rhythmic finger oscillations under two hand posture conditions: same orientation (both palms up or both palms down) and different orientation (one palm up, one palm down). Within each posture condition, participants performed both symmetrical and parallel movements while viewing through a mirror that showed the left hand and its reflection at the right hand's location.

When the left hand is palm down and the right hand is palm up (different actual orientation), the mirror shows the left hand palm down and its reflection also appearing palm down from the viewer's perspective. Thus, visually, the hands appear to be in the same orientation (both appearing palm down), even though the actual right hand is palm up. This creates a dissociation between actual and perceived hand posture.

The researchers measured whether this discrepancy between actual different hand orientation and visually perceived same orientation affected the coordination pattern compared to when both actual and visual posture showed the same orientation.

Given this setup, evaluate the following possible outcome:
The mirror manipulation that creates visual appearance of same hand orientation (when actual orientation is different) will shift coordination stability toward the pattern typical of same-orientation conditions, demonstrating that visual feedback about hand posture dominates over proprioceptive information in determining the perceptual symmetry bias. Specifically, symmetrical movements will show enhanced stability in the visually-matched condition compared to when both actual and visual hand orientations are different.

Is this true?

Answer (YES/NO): NO